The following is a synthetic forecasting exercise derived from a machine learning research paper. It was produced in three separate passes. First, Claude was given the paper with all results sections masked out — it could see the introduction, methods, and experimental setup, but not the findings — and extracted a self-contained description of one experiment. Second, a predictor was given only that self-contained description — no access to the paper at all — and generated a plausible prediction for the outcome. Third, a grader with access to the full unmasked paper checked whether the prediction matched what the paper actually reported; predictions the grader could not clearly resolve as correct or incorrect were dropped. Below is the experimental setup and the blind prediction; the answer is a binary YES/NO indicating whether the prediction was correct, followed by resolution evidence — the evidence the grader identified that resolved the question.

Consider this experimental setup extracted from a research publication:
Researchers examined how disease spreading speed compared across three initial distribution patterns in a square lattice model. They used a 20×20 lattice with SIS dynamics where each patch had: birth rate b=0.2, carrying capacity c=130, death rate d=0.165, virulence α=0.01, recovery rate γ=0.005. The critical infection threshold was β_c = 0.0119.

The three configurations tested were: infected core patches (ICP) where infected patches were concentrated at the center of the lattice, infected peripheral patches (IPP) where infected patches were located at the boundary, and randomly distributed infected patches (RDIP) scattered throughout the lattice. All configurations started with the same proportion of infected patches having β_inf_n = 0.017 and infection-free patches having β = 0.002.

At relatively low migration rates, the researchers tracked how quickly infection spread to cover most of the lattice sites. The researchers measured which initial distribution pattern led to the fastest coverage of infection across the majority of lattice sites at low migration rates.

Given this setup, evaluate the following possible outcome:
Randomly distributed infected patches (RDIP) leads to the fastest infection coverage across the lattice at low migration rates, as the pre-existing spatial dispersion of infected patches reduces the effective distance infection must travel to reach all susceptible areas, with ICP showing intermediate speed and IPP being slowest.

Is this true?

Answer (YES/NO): NO